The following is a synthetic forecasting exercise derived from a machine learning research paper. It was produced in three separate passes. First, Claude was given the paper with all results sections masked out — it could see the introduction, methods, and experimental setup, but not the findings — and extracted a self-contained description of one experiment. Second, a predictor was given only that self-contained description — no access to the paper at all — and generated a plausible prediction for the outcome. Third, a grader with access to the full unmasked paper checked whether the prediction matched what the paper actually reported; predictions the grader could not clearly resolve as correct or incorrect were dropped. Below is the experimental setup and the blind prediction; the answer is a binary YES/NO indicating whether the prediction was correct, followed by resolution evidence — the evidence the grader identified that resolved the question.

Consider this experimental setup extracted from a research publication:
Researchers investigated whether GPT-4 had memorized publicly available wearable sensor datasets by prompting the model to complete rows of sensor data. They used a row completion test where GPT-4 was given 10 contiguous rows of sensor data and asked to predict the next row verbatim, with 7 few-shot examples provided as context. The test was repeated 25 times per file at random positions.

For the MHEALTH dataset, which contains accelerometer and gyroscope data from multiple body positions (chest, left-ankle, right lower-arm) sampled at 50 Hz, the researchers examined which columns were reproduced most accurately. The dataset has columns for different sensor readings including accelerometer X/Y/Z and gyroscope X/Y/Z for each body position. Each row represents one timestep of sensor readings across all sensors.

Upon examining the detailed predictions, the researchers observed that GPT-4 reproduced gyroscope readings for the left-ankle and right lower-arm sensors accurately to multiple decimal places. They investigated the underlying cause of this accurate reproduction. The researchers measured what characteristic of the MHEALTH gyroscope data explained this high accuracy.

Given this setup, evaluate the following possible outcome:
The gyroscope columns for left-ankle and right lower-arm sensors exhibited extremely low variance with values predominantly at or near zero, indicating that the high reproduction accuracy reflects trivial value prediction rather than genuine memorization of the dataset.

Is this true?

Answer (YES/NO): NO